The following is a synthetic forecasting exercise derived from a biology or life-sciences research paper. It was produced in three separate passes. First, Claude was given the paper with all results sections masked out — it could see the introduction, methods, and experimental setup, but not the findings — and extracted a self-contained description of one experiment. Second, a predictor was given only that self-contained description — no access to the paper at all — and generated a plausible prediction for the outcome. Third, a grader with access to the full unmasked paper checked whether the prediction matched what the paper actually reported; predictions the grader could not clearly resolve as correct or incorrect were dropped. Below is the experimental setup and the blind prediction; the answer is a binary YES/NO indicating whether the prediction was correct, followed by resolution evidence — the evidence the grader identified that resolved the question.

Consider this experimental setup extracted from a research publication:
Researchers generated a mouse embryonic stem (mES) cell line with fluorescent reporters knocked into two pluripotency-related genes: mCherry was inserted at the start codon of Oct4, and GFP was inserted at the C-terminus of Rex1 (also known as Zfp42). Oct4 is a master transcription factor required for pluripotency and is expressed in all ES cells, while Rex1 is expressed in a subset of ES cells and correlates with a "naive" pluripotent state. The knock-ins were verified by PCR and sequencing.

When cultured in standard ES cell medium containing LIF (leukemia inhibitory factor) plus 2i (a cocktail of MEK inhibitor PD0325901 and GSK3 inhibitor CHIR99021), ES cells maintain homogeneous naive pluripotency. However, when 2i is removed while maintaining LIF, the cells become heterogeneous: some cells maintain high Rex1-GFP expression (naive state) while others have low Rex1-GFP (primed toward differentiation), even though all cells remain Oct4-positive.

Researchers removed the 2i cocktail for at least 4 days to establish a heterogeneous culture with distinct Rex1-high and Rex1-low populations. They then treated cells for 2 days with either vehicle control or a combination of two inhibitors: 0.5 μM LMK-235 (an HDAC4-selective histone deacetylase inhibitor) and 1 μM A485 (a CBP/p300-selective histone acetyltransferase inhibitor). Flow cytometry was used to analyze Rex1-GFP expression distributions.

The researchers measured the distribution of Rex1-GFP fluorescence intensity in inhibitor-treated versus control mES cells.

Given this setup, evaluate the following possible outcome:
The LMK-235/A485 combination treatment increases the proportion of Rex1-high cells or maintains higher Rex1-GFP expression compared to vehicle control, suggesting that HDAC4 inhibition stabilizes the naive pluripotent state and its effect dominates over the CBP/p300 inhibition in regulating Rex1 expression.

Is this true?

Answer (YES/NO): NO